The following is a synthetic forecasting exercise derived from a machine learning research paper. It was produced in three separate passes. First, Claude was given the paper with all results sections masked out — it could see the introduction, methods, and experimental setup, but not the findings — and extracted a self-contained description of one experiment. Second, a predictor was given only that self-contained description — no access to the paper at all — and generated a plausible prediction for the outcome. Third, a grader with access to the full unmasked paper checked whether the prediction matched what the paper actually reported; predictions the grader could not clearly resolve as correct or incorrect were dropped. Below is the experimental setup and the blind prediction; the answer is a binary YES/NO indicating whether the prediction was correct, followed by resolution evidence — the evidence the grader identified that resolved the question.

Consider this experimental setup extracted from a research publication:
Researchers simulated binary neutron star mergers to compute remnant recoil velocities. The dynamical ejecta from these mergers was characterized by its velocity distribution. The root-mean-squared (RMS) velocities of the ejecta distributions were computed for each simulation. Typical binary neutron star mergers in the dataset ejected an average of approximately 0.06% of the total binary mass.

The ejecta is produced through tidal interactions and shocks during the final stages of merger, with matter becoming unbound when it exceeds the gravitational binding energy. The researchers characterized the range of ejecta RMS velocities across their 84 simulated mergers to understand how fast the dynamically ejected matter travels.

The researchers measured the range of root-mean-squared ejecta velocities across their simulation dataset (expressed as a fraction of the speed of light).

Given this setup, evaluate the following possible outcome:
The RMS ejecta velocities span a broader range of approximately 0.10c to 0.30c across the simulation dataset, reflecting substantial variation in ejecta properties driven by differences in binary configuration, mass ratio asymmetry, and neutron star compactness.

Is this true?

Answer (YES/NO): NO